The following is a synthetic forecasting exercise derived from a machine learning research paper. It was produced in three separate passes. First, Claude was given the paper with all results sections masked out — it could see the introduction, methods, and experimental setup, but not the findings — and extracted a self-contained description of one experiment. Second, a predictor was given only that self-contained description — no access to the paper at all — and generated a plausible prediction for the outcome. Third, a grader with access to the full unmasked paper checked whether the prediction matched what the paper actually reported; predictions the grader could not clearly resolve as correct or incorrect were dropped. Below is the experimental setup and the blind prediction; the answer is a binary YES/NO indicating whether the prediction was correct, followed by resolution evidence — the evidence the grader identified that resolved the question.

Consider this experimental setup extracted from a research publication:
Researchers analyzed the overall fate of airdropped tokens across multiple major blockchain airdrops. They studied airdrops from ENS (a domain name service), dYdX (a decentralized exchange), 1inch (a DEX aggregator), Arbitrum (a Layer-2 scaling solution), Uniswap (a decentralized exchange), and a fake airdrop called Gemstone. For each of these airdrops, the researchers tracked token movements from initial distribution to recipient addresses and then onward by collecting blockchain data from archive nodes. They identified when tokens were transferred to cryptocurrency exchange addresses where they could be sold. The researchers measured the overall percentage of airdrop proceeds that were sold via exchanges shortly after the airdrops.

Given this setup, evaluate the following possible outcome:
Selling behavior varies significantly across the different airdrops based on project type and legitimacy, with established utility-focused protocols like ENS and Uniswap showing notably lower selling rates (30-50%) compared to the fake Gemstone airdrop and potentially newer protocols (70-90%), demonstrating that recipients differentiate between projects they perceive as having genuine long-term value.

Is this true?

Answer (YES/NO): NO